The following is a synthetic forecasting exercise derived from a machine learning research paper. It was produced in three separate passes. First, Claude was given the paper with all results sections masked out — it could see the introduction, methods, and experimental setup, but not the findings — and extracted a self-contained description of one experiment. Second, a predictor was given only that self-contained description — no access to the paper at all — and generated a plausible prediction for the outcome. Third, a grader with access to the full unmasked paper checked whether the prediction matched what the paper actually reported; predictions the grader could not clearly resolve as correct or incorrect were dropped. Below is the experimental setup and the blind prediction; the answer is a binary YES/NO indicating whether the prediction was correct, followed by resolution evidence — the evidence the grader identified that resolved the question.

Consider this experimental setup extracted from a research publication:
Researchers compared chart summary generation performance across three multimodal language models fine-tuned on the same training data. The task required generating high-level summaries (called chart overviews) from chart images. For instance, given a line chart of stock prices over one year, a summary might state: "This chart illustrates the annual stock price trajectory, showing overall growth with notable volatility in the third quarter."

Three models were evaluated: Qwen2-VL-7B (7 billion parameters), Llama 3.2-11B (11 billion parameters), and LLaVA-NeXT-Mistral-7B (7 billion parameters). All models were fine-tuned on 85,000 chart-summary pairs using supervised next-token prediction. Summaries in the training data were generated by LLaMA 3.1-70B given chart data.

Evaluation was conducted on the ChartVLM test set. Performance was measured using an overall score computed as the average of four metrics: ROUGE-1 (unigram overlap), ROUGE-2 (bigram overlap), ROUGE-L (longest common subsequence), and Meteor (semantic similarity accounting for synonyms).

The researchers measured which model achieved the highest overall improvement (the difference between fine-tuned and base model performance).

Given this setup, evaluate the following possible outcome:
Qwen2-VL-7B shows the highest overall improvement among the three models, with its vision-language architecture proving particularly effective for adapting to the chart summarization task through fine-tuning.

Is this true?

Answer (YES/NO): NO